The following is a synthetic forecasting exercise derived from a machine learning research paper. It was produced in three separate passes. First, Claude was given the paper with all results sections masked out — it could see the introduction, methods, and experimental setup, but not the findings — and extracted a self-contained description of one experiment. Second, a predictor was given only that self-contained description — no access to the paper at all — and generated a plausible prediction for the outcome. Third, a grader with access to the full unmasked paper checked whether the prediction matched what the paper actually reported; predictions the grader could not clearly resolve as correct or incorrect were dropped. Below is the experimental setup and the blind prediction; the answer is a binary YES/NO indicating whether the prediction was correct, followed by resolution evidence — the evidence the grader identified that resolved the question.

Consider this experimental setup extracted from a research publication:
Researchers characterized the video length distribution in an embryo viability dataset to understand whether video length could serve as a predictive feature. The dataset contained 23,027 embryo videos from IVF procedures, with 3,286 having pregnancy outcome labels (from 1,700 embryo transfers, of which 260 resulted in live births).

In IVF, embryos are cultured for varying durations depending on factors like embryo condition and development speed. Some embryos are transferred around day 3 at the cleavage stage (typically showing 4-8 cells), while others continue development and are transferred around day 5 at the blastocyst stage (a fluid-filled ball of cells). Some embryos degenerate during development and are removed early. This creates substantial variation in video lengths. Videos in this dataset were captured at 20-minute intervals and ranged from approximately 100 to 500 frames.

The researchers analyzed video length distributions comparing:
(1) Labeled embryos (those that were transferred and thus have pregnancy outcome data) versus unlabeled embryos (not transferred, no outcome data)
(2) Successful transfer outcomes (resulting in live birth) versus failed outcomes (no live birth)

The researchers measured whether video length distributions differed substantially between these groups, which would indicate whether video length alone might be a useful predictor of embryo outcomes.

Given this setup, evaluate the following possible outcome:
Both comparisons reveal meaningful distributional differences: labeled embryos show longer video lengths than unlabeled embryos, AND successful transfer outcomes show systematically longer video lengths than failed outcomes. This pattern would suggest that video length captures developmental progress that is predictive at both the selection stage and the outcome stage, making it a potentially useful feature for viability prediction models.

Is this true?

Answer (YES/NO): NO